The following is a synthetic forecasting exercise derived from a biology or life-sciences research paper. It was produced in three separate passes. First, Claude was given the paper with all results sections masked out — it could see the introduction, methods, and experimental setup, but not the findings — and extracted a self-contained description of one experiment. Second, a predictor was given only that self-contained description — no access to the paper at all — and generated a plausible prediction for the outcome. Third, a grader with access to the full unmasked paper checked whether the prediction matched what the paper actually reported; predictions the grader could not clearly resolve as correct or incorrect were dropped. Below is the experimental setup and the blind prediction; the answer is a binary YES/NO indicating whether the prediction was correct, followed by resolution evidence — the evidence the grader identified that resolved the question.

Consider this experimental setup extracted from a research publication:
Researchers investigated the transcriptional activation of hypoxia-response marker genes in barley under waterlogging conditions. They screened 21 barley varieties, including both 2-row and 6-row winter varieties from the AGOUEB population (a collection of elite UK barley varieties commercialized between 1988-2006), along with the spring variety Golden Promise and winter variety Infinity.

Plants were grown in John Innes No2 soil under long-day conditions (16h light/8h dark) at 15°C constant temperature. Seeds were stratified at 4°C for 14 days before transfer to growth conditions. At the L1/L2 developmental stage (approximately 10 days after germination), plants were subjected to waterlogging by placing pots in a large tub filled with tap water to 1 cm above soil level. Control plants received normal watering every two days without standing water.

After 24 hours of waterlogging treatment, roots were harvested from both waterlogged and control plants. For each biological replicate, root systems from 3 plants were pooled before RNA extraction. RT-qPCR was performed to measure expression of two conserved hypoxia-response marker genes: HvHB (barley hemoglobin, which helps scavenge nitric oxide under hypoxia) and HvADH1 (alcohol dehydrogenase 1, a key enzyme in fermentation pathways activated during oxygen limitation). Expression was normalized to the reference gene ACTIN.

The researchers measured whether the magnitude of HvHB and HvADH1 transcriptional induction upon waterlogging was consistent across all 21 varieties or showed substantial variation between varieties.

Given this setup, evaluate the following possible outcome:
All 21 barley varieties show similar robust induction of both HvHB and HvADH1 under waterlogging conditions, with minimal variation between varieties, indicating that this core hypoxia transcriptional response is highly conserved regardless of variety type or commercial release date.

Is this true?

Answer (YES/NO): NO